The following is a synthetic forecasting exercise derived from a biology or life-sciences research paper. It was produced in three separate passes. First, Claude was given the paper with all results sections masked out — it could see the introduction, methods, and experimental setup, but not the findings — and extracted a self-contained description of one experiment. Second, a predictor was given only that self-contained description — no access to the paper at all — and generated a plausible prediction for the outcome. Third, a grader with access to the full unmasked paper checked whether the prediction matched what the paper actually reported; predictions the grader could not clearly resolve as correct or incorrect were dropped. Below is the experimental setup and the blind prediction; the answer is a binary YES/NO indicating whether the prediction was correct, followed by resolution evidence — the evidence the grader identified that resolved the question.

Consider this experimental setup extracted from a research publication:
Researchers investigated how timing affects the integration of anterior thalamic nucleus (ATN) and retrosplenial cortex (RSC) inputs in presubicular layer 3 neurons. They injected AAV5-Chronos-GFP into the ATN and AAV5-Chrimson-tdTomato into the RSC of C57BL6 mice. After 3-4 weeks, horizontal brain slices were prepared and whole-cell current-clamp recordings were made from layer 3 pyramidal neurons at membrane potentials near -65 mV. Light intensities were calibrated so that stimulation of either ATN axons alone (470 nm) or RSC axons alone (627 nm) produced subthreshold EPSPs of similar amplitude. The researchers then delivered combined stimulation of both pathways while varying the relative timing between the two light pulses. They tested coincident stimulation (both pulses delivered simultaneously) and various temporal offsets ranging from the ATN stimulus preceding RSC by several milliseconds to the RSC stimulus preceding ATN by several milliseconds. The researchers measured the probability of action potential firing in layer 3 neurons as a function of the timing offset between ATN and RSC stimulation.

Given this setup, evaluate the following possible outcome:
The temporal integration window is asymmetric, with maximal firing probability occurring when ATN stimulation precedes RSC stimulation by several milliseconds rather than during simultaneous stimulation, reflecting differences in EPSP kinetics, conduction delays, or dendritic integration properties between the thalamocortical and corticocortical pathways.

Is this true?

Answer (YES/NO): NO